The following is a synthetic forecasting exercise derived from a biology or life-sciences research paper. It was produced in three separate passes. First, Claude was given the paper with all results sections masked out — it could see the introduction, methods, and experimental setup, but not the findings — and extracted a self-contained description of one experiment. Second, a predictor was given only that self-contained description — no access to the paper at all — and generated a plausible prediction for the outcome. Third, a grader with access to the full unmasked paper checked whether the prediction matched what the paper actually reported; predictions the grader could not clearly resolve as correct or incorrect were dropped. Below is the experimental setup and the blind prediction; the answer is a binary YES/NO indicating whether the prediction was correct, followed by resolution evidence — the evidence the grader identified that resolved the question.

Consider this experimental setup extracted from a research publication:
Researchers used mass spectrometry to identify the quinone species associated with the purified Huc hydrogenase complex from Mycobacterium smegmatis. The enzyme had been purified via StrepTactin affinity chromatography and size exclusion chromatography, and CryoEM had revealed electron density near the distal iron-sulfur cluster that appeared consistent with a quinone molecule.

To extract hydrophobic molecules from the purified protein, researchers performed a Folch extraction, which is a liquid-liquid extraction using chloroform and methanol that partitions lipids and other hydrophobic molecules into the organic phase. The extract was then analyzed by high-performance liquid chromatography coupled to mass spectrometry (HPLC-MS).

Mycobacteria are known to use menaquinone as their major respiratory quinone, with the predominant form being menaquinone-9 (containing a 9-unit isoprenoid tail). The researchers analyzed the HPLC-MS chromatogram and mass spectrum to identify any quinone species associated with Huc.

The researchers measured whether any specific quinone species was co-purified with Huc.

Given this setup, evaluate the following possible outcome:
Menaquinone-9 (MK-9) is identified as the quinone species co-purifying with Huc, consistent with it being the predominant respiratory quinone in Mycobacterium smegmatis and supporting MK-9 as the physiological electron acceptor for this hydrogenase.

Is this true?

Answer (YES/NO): NO